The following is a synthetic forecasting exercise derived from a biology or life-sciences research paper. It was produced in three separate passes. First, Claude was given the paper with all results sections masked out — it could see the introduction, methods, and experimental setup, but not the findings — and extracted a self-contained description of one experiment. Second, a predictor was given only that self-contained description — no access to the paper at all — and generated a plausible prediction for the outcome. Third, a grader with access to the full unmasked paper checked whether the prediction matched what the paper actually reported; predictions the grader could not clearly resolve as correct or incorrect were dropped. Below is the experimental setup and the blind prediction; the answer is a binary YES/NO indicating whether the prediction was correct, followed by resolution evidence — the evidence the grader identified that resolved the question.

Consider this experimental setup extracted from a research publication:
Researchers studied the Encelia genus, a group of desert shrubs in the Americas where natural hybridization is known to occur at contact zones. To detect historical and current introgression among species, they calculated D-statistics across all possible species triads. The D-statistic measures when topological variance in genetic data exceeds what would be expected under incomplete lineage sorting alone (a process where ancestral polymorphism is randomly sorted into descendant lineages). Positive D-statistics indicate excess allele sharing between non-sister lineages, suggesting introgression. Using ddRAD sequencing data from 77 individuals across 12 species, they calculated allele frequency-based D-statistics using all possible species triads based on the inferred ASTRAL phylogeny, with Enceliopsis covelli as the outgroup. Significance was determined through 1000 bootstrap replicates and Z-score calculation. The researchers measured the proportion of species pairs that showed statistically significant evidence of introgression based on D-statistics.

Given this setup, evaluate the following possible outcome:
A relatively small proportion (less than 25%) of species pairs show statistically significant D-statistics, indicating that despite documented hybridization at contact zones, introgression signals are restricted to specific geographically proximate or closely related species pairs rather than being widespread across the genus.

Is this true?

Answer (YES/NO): NO